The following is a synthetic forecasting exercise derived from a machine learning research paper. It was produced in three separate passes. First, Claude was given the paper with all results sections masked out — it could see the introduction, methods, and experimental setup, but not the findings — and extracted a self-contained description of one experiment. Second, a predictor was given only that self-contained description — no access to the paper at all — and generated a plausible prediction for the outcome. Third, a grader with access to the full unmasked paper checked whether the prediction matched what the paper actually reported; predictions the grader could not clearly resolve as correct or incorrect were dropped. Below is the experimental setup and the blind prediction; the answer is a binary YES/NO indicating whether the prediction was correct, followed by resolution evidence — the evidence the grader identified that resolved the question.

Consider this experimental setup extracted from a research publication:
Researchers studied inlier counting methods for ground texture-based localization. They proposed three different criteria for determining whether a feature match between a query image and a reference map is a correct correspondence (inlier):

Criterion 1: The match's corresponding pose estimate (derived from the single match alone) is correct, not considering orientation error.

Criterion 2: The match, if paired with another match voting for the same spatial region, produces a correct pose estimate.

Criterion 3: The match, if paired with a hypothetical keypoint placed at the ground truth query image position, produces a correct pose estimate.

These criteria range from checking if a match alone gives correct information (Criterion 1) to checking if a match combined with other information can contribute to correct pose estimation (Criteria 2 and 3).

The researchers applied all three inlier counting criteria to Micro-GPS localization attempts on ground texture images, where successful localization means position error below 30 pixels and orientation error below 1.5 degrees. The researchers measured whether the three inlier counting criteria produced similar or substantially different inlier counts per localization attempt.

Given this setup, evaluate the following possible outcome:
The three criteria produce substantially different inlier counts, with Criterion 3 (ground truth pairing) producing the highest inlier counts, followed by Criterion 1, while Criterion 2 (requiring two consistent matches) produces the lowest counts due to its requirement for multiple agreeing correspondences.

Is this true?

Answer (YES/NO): NO